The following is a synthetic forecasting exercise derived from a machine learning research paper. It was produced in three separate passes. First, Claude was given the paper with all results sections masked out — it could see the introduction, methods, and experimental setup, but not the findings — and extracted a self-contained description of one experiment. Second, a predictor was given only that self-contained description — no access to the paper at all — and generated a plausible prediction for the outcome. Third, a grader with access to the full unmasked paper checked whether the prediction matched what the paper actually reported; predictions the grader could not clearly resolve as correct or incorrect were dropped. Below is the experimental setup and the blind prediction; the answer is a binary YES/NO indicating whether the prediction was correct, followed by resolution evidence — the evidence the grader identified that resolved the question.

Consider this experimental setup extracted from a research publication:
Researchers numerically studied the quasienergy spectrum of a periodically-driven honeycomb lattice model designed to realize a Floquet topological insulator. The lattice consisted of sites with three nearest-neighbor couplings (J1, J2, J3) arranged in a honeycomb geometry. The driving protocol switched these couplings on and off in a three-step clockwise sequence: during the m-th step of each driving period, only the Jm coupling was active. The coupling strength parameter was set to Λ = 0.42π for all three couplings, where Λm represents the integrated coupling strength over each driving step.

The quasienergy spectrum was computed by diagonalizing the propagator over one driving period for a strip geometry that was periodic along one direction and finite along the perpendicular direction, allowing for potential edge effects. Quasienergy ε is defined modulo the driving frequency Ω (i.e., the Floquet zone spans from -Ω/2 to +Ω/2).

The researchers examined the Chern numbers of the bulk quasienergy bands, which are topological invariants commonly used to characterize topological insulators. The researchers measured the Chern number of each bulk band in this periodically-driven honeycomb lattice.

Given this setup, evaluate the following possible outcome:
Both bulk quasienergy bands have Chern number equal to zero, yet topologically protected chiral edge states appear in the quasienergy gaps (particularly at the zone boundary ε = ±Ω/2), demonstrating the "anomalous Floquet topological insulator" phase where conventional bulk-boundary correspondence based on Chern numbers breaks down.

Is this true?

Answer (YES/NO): YES